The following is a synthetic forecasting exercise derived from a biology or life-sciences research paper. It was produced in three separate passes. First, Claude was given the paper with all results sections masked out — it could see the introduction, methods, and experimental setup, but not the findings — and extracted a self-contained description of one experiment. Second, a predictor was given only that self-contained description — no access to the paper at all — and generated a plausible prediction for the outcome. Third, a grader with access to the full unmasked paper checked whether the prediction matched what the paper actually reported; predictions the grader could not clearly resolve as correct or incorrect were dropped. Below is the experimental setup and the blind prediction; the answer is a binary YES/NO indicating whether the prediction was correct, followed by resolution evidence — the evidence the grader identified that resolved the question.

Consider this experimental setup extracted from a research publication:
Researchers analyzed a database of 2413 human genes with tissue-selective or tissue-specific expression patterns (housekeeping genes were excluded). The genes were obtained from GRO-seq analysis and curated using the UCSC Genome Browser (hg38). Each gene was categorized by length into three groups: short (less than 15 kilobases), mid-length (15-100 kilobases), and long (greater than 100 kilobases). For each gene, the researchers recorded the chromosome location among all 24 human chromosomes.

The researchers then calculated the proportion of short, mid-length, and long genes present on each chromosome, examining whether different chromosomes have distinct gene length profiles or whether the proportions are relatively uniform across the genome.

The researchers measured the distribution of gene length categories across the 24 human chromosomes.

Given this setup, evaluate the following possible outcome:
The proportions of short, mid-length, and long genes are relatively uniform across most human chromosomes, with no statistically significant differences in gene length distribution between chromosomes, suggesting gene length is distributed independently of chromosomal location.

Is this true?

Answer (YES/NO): NO